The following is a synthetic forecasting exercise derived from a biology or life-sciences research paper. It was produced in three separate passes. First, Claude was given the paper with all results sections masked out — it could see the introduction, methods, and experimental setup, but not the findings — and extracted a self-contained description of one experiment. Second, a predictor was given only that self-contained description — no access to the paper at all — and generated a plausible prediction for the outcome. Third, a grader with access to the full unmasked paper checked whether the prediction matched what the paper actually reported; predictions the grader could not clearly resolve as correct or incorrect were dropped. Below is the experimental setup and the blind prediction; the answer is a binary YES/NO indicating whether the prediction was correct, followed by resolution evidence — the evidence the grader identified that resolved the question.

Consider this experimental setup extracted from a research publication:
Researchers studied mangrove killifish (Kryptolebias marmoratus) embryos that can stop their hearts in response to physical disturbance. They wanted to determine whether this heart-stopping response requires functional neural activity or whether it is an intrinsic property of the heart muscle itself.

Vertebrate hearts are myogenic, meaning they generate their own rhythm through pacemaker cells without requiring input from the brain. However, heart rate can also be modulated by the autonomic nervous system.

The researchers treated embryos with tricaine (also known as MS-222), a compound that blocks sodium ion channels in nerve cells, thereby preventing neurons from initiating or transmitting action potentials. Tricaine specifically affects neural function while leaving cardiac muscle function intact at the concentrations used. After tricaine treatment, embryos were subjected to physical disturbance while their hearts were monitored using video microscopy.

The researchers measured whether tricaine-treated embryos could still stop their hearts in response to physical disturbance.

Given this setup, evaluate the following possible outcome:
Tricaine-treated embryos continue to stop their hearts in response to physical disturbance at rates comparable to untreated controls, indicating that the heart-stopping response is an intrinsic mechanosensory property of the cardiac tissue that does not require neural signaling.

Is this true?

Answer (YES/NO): NO